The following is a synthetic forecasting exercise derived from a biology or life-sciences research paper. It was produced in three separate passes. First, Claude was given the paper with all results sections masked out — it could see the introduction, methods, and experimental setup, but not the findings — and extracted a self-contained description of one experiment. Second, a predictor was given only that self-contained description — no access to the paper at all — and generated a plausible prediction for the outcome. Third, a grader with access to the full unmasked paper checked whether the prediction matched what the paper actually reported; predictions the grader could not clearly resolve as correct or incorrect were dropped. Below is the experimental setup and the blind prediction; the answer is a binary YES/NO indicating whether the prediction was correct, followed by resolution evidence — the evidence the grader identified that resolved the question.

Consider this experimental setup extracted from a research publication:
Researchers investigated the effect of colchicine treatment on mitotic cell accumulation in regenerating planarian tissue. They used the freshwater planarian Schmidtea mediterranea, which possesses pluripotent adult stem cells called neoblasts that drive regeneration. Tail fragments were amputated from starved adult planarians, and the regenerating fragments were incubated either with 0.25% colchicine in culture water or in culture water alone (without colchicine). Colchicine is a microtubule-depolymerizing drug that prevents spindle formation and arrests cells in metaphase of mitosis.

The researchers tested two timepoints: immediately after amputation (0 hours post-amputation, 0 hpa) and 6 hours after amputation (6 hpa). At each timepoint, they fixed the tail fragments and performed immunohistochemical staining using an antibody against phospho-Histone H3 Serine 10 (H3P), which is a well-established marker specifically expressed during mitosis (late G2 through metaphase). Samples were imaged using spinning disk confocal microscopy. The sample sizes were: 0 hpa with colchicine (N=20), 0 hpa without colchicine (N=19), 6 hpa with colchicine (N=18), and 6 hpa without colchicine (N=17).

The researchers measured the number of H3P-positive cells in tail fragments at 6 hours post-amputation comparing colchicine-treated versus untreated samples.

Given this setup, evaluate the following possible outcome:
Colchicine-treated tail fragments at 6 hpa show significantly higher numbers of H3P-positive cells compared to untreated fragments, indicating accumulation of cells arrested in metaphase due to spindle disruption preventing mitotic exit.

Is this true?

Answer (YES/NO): YES